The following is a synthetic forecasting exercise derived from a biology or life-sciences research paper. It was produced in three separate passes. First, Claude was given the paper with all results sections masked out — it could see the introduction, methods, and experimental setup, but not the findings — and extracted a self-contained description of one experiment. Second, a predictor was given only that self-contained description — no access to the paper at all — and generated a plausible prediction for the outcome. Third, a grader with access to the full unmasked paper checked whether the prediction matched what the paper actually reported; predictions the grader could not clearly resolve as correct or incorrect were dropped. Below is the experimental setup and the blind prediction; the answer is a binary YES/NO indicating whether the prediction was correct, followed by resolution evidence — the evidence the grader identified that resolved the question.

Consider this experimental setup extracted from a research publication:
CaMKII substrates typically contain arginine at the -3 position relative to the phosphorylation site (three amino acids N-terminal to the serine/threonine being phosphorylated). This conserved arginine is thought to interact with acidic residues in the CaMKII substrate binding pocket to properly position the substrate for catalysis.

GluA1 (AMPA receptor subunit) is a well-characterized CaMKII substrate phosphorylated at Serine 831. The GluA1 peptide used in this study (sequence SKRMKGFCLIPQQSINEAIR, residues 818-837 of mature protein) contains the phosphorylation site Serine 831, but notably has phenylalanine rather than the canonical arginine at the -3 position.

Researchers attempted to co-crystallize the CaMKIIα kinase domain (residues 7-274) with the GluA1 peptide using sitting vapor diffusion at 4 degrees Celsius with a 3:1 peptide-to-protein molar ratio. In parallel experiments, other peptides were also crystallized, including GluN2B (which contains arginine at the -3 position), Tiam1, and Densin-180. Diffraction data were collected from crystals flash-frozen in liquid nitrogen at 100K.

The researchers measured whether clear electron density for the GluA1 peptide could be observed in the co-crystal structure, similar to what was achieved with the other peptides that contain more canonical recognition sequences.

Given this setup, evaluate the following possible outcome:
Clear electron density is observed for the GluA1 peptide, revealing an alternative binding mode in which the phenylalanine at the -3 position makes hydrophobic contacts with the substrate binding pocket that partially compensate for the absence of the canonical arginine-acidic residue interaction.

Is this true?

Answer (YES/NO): NO